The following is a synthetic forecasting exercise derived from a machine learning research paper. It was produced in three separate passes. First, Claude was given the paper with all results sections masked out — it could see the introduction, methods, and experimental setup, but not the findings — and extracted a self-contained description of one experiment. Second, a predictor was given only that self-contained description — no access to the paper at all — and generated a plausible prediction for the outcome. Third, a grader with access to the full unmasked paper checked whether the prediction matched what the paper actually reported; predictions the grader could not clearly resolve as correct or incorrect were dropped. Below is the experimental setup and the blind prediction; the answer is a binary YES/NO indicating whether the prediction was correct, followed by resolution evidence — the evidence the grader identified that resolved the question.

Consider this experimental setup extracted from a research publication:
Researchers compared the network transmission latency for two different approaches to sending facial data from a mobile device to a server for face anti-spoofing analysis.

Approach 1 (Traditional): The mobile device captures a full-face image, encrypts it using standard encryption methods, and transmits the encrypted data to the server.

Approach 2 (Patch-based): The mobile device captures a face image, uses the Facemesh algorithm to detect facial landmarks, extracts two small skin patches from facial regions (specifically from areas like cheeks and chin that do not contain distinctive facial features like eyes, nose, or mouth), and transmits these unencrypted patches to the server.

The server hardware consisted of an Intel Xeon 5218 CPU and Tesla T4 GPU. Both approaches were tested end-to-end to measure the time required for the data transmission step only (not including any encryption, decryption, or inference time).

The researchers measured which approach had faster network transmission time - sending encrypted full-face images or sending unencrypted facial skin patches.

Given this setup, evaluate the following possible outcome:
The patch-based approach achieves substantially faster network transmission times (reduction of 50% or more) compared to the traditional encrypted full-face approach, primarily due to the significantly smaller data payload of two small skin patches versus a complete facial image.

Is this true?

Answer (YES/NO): NO